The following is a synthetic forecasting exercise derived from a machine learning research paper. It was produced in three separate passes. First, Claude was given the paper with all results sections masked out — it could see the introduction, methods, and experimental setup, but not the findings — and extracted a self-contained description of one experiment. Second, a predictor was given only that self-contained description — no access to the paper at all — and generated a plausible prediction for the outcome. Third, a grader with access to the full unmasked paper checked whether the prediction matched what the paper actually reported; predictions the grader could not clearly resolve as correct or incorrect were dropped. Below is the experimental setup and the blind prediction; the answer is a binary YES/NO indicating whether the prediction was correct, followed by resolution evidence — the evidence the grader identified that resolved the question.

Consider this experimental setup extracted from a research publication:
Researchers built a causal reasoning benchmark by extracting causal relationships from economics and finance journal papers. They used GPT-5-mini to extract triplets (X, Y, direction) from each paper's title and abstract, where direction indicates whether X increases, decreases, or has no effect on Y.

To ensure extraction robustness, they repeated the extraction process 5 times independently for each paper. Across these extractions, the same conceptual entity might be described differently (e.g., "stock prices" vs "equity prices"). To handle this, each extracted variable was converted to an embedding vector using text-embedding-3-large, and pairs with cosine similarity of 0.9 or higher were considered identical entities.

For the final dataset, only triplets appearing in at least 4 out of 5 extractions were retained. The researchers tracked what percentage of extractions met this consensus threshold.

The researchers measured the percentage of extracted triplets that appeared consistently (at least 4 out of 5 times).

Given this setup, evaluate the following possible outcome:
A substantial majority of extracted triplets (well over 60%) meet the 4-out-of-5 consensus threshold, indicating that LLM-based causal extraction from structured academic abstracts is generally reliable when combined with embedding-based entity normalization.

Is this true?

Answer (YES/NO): YES